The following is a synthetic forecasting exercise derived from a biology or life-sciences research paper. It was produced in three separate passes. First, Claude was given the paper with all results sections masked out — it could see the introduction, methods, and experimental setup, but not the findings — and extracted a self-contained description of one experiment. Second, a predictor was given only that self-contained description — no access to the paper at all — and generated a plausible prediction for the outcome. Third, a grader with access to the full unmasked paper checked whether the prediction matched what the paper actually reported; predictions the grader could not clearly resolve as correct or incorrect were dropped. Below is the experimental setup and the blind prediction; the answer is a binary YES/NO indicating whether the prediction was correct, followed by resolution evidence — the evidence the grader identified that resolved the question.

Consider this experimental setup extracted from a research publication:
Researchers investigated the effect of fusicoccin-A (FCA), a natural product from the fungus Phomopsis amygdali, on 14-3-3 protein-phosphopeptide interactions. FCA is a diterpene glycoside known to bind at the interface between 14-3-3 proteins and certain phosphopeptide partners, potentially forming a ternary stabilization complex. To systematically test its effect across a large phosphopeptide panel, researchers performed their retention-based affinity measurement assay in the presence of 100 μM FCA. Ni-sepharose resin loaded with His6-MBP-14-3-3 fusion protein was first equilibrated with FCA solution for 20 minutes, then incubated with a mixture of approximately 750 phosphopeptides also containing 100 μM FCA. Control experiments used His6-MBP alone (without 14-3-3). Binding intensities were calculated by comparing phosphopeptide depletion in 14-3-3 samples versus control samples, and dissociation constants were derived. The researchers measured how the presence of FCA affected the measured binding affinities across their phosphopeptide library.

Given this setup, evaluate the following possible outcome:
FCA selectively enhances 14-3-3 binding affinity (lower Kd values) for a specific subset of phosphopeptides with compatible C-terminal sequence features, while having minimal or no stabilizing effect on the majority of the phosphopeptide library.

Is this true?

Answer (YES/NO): NO